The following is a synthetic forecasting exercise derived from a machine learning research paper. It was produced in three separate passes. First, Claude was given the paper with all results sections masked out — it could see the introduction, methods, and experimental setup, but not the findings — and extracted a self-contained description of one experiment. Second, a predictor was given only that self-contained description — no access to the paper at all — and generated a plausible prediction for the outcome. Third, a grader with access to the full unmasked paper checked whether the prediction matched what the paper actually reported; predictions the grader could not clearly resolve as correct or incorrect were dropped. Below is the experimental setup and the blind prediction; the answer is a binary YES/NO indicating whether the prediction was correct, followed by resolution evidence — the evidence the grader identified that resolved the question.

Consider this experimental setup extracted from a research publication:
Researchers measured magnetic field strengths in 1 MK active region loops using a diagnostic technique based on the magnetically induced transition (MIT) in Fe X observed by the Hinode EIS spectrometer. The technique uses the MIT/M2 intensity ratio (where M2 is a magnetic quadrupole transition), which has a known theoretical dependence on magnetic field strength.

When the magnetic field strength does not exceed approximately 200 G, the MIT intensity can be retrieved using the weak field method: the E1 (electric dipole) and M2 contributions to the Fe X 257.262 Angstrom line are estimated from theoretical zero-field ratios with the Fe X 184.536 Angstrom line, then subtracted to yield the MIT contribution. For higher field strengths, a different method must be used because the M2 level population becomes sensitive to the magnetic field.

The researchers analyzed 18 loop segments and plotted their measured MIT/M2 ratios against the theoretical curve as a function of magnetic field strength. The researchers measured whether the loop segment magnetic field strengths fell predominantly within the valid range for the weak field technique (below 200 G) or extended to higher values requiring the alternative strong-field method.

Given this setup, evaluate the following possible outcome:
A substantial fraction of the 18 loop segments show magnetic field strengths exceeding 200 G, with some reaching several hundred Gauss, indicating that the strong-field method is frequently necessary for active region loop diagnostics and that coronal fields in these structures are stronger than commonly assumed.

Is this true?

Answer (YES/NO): NO